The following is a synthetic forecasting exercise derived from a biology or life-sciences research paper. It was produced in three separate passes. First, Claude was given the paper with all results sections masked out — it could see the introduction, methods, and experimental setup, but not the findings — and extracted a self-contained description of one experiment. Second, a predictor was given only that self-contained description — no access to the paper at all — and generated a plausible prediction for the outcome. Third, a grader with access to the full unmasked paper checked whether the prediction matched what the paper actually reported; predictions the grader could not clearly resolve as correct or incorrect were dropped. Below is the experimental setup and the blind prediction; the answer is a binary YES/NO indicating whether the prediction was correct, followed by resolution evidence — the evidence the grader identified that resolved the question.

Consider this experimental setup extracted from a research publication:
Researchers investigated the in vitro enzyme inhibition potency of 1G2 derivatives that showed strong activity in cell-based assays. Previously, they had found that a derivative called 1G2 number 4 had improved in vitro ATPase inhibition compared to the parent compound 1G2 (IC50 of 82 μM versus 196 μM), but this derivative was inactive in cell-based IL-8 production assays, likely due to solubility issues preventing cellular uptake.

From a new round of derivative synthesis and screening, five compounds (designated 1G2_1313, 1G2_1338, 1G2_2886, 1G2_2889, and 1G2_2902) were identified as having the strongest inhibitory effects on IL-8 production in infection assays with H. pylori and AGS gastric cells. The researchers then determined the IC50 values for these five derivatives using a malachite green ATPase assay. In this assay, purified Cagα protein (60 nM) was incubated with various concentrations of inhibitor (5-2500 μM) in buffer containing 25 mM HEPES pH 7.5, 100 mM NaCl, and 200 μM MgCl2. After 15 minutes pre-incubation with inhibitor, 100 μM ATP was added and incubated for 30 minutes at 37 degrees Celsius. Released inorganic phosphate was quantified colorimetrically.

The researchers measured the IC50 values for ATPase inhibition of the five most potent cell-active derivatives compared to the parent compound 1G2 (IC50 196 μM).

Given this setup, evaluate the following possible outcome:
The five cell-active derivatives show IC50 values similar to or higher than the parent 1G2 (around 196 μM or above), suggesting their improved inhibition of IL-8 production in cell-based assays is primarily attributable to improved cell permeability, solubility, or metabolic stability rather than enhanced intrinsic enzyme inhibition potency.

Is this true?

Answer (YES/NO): NO